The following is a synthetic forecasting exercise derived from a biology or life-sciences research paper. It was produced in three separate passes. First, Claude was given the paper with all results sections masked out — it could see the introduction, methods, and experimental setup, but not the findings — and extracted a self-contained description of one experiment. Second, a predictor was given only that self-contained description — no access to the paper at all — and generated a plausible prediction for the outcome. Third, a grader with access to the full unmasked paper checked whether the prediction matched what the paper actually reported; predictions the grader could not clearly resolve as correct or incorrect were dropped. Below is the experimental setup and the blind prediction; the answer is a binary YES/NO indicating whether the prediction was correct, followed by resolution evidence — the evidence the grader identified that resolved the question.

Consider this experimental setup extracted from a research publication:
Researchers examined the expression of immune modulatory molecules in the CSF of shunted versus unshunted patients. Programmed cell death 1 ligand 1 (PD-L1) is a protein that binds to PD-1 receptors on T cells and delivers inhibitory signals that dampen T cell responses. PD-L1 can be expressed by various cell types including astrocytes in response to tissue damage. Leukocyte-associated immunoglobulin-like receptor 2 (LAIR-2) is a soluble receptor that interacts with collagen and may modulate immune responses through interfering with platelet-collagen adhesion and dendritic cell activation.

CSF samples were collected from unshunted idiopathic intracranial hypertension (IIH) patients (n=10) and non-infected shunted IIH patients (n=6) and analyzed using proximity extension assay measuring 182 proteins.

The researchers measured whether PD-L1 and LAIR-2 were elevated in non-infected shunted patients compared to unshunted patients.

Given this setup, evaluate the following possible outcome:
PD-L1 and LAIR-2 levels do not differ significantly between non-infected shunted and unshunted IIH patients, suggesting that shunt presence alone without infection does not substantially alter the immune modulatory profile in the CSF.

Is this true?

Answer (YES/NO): NO